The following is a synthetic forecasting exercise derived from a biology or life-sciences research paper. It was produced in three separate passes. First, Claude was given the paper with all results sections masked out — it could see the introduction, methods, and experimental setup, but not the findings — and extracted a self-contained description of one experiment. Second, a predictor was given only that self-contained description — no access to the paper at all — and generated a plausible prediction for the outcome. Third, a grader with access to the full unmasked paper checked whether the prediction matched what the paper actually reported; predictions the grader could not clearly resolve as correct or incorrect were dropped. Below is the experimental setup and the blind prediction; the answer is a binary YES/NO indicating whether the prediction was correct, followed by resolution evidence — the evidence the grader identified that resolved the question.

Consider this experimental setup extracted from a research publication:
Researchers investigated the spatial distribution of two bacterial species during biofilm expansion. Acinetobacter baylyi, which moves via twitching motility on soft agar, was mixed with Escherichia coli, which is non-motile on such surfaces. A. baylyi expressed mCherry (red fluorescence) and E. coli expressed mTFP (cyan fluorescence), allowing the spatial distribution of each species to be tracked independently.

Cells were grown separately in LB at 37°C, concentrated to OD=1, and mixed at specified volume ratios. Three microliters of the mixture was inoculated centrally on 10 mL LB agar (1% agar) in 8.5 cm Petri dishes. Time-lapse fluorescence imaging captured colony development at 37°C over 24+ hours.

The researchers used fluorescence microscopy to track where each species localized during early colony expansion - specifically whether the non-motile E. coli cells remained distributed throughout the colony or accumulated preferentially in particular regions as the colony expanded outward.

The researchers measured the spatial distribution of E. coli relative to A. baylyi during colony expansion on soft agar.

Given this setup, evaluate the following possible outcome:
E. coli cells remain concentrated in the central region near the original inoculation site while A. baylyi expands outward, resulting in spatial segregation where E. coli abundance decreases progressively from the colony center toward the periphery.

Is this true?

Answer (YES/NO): NO